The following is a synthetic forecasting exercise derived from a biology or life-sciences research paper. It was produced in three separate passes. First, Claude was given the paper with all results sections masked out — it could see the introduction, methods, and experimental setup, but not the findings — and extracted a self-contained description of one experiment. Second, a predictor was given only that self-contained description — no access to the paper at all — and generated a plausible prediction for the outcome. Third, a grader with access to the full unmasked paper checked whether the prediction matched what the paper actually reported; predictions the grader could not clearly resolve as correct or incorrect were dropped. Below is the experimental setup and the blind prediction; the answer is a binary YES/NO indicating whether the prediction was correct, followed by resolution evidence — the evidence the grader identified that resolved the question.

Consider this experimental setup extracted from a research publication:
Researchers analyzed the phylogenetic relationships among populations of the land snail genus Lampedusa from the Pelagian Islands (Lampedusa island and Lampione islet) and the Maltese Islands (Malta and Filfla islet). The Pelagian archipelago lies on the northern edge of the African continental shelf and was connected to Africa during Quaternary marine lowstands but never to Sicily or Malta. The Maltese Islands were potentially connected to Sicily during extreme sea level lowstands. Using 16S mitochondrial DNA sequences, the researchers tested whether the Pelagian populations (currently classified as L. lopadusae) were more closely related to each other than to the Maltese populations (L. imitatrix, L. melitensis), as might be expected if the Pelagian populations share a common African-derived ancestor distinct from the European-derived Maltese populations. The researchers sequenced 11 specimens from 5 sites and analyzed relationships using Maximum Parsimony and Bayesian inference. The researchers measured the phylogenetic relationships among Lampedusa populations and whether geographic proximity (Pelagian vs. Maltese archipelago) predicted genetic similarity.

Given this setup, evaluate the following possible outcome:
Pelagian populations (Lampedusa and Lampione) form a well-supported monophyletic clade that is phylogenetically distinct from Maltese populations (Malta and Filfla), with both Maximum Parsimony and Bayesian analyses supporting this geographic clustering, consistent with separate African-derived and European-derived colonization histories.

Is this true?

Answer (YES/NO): YES